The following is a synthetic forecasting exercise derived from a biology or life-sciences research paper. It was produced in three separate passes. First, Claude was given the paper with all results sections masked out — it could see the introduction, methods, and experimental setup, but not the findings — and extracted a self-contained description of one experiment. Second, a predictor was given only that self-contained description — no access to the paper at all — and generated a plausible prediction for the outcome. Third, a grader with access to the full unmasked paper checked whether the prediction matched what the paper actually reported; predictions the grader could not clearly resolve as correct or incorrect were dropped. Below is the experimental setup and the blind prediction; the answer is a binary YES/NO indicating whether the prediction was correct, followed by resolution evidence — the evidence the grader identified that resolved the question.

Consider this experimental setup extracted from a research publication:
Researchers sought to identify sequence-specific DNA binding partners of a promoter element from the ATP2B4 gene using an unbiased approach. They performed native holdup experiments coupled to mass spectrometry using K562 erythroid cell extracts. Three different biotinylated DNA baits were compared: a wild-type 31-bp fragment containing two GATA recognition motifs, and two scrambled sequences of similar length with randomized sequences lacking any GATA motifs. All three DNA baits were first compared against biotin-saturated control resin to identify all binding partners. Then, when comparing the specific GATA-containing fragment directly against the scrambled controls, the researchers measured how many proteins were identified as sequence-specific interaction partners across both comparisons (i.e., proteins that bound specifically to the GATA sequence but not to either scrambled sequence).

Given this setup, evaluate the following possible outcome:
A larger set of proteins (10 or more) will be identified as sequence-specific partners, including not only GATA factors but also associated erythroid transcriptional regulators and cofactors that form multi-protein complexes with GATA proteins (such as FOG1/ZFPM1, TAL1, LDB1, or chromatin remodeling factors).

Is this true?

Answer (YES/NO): NO